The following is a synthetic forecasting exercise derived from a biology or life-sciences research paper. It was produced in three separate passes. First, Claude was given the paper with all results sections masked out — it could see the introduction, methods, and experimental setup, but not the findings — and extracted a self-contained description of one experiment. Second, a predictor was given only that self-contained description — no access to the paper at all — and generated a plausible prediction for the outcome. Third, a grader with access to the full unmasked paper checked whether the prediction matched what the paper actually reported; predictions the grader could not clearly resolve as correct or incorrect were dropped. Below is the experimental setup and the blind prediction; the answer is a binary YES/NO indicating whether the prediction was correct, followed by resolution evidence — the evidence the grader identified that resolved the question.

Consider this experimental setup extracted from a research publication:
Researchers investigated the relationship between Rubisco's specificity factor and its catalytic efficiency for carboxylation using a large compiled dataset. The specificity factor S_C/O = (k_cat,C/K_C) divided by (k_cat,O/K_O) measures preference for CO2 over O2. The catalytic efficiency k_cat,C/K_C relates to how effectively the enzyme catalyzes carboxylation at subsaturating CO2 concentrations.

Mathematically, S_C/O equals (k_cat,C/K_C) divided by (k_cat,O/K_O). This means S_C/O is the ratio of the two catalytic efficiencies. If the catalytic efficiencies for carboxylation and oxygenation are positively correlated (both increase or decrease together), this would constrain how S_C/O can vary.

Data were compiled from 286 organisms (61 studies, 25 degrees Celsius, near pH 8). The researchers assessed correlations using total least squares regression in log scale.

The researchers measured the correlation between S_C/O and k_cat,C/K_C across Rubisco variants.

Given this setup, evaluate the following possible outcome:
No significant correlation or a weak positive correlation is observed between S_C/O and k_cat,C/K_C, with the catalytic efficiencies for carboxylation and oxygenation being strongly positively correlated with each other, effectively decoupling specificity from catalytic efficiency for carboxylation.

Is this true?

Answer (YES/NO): YES